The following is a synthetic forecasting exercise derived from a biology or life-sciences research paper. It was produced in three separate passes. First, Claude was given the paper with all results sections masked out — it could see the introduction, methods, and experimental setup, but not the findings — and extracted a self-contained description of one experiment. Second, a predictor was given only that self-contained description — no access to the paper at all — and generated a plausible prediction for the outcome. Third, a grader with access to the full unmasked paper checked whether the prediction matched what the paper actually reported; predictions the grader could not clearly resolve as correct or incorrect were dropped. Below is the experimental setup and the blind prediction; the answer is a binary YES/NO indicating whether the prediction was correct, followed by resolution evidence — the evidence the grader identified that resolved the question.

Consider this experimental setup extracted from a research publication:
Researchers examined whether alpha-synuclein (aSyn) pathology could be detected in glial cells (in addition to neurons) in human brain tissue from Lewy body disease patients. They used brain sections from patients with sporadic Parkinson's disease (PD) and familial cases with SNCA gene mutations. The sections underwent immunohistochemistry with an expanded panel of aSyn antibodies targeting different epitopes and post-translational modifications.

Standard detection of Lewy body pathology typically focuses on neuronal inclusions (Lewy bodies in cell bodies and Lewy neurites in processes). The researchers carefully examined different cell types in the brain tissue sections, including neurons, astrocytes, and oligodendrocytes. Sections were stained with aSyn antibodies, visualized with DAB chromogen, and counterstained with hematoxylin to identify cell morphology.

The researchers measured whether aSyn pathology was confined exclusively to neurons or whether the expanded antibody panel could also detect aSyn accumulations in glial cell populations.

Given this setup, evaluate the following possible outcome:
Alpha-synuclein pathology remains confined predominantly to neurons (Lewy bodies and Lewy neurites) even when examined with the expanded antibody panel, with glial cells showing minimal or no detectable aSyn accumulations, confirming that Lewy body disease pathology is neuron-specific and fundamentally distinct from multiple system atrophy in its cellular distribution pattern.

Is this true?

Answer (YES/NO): NO